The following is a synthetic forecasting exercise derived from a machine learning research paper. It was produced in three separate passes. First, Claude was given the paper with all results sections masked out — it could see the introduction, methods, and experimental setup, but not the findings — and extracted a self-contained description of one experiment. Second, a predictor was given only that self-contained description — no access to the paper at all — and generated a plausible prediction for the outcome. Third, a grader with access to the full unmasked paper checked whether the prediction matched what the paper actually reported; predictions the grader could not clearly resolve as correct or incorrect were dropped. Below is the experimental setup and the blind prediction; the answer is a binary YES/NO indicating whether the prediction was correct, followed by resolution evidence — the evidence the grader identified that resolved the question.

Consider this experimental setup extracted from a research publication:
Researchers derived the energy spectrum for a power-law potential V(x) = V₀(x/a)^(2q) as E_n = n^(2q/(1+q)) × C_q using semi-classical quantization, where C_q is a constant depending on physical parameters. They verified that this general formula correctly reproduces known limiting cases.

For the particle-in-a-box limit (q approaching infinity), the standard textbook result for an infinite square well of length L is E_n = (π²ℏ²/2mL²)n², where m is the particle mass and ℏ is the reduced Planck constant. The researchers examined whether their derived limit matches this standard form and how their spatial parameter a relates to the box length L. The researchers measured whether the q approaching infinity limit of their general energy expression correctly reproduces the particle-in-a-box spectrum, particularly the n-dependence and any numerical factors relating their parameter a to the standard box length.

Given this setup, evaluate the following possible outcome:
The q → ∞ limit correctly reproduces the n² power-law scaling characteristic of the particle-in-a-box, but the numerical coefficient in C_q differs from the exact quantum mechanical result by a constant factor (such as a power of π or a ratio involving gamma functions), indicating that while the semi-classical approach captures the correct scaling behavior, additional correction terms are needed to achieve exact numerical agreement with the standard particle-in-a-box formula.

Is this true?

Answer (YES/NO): NO